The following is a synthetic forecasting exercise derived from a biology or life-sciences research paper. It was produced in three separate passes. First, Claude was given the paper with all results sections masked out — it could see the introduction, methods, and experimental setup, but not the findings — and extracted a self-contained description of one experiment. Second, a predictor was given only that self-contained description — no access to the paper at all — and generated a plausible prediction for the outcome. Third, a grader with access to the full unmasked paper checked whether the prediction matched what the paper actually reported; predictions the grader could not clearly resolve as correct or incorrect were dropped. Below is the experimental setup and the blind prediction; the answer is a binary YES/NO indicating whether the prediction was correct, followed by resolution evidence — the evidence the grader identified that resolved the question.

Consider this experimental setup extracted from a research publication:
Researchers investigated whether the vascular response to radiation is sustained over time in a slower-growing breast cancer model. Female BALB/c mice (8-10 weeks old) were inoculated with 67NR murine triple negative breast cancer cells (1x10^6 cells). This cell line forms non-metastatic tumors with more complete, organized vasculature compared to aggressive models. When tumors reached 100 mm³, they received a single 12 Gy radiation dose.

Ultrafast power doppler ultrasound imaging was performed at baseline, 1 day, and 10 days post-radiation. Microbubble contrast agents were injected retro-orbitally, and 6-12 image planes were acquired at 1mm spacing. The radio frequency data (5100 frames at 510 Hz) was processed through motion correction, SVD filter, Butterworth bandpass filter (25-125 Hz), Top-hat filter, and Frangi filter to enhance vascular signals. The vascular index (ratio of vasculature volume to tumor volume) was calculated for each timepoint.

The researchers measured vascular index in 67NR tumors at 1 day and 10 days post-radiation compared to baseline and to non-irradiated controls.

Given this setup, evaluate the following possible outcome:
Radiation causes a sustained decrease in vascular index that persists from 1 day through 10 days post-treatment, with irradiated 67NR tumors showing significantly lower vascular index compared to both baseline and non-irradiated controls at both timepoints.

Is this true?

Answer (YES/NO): YES